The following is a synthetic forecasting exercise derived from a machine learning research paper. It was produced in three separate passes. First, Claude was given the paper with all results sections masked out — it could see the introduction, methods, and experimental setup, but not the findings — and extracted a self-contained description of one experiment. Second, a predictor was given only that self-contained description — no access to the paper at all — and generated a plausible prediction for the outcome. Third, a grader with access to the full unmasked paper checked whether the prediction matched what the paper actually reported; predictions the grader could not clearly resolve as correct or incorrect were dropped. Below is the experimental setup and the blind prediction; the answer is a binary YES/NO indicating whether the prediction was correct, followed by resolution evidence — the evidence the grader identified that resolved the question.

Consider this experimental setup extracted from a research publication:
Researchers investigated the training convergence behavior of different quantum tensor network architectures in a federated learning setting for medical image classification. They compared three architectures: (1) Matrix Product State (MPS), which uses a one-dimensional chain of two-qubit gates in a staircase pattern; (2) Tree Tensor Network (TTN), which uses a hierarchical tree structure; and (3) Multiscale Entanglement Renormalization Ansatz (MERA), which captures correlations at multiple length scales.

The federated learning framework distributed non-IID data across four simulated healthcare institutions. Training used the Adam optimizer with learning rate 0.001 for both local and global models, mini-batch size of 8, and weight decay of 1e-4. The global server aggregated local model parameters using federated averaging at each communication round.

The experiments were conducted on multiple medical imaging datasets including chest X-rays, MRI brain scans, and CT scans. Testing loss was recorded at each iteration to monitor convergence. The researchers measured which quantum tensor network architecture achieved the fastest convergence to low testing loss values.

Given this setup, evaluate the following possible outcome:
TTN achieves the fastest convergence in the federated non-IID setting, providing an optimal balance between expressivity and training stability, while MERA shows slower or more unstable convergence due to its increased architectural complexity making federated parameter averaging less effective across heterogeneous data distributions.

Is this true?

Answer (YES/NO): YES